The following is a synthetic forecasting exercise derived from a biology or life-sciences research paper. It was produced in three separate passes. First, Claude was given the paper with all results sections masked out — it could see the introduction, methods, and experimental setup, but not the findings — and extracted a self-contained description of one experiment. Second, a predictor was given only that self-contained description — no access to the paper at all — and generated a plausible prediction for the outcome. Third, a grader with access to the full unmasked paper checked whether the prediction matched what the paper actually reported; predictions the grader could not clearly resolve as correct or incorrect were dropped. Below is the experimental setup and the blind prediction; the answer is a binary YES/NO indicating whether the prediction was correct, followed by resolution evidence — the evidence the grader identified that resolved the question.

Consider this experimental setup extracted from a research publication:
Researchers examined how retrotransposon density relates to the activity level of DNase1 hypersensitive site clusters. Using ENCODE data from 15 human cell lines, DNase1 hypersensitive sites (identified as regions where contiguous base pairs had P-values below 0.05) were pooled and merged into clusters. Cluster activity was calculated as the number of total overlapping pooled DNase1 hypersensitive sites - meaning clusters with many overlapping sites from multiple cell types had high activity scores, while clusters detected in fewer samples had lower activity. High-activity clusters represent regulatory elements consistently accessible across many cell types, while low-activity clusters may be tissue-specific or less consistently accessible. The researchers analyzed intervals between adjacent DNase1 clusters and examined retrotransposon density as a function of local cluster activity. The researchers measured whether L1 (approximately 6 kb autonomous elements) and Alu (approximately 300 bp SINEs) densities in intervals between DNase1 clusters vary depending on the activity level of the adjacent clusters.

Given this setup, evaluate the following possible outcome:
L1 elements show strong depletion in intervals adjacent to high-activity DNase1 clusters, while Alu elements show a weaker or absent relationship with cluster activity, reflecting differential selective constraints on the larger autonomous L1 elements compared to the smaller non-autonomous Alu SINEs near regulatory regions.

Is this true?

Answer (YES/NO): NO